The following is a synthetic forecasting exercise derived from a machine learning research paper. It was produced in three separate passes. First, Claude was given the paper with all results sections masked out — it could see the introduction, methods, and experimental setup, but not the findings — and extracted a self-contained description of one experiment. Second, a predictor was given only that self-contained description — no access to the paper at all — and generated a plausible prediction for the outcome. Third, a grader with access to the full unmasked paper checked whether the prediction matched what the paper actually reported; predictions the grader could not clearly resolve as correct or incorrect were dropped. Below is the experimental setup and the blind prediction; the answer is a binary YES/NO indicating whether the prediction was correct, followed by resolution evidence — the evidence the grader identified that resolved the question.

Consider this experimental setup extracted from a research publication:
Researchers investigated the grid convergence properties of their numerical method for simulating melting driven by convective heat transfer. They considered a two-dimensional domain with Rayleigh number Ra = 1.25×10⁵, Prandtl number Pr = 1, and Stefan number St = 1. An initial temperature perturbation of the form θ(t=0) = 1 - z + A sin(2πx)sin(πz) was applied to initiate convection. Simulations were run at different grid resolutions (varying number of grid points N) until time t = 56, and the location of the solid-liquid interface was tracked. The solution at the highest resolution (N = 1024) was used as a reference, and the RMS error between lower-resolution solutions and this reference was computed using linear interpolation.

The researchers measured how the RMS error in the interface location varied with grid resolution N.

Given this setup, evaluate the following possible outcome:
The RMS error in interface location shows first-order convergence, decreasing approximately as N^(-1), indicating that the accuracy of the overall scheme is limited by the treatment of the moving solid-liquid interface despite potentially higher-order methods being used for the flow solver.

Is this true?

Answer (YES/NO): NO